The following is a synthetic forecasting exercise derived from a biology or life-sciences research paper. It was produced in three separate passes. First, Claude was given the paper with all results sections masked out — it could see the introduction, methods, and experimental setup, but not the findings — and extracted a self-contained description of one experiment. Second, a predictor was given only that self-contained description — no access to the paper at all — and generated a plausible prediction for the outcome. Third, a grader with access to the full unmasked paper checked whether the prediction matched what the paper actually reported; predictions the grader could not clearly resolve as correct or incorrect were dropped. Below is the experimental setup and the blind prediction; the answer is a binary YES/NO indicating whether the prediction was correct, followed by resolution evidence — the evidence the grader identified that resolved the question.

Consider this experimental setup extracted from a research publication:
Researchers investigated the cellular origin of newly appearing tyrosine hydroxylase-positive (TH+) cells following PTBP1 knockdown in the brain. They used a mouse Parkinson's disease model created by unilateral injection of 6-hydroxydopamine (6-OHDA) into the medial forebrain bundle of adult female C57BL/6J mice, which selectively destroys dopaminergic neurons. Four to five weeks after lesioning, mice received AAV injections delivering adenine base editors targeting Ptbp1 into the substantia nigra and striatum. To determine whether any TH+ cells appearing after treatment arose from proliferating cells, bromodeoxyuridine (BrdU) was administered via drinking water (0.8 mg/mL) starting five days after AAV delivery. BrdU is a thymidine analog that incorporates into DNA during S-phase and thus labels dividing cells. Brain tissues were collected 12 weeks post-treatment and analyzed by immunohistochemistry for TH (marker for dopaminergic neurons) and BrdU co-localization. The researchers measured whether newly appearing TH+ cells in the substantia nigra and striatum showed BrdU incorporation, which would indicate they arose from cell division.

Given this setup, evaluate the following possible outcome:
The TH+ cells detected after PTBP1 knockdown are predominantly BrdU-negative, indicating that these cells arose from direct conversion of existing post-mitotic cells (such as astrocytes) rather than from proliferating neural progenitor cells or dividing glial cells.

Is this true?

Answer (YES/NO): NO